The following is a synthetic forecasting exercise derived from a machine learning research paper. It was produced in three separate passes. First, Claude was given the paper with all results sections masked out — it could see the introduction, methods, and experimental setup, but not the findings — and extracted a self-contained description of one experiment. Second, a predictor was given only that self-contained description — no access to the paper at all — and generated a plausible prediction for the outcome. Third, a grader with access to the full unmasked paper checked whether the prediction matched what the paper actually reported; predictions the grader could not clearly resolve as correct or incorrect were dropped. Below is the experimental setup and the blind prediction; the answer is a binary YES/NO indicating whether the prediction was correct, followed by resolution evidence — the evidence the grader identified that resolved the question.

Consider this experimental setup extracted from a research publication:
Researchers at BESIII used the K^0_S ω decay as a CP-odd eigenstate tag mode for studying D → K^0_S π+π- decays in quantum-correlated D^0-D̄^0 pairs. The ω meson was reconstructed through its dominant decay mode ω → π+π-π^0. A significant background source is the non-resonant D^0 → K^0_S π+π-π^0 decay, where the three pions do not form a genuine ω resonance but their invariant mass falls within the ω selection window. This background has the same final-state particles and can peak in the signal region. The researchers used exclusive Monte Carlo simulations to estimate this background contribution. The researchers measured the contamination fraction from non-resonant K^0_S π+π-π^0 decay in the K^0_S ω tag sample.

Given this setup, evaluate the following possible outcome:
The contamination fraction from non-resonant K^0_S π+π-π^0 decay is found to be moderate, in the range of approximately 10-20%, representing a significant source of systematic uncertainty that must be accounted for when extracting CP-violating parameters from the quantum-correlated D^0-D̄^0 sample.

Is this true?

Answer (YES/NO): YES